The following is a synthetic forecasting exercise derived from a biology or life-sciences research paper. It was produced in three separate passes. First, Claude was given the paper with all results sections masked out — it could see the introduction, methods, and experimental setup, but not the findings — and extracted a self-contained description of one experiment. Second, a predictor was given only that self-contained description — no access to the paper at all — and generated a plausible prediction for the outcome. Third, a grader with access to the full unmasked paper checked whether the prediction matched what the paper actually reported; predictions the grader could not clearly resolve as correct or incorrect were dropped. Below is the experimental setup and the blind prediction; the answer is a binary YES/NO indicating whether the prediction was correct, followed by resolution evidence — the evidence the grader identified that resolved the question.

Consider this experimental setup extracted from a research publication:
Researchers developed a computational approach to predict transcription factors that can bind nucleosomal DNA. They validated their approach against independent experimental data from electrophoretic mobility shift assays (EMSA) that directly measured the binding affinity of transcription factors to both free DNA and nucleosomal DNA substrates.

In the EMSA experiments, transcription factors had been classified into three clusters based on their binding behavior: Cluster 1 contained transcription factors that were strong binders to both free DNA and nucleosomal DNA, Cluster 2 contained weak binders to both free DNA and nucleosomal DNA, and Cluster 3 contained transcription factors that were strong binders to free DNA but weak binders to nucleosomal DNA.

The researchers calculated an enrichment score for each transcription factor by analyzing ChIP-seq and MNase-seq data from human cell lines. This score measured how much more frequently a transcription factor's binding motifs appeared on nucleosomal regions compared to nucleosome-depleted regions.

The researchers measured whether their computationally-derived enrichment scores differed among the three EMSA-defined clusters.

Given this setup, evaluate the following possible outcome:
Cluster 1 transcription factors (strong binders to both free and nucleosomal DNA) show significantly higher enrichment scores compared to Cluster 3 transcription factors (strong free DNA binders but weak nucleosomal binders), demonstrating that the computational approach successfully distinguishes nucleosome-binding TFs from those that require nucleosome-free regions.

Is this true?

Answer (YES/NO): NO